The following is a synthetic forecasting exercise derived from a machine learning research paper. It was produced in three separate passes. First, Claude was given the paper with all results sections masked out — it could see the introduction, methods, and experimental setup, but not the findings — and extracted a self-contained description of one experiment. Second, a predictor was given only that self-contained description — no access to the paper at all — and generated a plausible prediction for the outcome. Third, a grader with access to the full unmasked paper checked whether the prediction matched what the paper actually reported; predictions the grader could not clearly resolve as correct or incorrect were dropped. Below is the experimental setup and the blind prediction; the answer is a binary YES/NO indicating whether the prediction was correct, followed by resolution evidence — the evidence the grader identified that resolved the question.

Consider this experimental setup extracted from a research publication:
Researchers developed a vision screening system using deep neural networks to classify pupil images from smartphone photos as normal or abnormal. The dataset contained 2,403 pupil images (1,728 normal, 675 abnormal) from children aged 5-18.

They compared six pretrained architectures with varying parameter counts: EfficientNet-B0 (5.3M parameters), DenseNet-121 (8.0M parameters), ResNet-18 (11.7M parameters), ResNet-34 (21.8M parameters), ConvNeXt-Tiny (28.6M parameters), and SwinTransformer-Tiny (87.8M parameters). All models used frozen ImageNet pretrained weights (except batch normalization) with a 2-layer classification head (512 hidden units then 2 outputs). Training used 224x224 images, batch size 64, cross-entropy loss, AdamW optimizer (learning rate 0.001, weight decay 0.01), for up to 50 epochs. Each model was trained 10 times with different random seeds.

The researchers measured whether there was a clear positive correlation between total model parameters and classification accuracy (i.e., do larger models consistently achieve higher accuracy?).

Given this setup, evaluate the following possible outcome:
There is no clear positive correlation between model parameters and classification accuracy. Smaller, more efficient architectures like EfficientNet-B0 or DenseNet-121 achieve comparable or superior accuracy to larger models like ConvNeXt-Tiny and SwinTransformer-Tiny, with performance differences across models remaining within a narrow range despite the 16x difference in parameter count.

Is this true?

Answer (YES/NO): NO